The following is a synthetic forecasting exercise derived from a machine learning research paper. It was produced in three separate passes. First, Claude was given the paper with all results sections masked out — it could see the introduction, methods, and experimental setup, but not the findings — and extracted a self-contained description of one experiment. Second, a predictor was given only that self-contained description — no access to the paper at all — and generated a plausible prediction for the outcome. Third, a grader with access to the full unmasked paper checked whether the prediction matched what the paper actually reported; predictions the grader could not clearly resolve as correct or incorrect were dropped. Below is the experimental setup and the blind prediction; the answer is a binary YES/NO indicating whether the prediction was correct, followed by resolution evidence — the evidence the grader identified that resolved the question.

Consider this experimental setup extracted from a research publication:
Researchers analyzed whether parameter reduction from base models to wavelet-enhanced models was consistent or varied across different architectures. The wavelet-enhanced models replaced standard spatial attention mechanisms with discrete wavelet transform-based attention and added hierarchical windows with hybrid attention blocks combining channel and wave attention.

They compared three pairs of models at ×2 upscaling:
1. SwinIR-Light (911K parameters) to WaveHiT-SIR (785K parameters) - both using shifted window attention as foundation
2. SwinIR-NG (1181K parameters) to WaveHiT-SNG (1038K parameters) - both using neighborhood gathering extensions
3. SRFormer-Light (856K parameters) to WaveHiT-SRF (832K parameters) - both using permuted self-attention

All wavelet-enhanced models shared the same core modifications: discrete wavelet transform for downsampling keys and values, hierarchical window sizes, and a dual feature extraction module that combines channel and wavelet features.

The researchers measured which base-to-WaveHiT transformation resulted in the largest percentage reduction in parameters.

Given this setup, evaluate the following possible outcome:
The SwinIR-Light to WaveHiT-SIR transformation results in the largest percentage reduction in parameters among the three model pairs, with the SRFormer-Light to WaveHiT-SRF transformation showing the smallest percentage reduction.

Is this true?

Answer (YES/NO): YES